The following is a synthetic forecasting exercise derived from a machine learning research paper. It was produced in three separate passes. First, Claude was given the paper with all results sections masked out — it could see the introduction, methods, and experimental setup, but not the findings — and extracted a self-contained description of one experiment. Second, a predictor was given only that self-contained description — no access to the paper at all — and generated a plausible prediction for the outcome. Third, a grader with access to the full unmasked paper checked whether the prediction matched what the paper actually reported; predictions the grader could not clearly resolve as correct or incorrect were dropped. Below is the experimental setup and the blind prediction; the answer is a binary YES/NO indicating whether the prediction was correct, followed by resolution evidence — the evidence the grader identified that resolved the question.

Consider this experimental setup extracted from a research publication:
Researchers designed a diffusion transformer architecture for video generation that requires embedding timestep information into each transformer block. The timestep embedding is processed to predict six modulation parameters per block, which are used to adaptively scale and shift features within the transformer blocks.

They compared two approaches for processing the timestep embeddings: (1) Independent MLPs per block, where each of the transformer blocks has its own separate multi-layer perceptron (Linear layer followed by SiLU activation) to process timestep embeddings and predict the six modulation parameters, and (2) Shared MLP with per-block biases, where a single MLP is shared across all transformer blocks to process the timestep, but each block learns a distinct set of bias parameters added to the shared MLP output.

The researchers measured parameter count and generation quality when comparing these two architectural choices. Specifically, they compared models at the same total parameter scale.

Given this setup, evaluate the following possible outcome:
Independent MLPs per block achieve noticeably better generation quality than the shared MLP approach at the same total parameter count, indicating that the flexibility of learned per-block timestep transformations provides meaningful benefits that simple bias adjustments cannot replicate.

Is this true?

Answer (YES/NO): NO